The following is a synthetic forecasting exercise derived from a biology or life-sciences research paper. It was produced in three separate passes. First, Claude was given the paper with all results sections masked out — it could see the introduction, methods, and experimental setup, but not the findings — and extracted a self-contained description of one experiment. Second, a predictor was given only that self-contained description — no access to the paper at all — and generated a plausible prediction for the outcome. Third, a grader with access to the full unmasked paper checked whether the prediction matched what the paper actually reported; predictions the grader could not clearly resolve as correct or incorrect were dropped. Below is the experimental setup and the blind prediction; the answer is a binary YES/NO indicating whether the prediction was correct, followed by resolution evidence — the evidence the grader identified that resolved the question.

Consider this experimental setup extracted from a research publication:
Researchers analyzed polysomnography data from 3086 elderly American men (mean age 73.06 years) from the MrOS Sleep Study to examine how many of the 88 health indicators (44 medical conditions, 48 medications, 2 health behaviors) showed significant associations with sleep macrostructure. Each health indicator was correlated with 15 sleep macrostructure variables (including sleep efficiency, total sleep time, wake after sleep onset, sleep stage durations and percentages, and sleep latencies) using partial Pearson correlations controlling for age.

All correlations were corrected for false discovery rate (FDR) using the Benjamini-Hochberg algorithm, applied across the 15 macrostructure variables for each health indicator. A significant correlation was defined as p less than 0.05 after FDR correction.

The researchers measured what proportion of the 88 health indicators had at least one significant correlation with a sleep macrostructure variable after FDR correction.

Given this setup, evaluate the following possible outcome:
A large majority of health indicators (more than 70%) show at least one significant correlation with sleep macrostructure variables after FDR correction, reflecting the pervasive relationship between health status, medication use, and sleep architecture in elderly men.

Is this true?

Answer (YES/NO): NO